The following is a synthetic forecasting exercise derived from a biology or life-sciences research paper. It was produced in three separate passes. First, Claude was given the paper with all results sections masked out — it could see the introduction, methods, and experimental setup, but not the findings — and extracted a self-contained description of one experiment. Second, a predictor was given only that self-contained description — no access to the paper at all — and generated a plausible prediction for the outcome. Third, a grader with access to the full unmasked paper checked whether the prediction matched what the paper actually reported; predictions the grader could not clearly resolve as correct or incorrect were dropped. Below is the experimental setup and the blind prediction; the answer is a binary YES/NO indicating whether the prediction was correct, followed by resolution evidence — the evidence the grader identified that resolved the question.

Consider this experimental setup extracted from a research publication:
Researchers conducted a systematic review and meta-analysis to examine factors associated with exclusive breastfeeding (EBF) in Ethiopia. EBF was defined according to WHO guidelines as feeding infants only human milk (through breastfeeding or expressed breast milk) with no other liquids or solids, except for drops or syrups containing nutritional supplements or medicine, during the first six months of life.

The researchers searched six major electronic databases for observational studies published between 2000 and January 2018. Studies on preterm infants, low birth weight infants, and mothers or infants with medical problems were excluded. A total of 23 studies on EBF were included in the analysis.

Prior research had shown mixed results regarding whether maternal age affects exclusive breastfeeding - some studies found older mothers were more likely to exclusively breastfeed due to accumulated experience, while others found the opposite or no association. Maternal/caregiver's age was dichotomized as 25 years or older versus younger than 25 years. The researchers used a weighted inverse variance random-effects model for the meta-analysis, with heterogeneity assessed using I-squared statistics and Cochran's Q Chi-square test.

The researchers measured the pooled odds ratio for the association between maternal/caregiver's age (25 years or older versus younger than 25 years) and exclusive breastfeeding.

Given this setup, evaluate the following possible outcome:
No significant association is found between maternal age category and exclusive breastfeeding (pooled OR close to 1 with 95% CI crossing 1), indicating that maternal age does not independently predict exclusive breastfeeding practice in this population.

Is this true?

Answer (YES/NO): YES